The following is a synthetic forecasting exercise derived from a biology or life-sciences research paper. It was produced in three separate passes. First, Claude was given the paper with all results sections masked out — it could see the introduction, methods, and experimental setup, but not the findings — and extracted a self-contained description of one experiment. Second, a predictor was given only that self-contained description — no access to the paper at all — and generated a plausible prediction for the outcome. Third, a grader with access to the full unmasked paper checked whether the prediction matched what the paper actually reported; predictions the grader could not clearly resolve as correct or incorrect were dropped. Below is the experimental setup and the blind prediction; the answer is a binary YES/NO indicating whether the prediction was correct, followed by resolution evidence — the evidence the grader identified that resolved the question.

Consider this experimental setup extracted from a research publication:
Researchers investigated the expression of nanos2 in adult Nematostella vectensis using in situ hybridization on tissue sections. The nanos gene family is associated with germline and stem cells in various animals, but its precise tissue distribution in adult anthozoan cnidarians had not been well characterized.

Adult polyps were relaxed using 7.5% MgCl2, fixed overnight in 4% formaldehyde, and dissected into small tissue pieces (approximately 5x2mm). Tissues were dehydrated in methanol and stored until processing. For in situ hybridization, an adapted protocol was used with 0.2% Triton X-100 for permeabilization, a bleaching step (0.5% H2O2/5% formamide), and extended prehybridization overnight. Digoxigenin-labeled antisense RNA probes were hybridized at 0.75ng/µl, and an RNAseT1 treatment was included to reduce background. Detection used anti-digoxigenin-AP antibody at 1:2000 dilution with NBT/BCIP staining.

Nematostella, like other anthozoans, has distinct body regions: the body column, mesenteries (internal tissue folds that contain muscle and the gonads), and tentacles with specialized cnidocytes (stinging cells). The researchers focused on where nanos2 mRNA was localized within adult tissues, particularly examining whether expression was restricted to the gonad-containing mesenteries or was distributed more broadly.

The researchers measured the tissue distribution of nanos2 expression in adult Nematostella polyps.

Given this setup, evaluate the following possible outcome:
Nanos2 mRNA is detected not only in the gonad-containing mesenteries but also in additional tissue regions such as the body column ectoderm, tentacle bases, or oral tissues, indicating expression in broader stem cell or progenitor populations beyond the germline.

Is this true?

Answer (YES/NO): YES